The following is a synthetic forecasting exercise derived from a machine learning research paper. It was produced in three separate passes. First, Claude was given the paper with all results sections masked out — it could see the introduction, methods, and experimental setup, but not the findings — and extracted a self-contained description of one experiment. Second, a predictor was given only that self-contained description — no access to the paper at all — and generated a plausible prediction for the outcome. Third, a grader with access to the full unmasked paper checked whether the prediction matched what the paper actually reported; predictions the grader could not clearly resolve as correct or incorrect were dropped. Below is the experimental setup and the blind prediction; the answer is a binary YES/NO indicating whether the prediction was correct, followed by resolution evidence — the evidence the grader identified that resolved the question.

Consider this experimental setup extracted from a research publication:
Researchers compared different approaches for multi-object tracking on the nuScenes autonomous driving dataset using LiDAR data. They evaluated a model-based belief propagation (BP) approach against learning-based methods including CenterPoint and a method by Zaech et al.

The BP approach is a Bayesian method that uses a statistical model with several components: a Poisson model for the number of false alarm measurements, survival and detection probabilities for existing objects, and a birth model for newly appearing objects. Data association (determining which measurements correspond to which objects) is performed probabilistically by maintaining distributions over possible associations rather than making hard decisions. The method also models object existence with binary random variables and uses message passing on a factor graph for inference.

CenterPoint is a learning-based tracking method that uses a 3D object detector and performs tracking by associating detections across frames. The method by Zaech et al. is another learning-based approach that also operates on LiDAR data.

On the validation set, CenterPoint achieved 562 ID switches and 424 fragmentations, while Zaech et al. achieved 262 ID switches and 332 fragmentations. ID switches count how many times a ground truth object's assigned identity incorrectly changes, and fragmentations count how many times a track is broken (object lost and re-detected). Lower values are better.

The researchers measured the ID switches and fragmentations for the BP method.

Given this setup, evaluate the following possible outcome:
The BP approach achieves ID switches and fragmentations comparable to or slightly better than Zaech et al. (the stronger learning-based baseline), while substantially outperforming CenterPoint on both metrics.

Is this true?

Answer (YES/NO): NO